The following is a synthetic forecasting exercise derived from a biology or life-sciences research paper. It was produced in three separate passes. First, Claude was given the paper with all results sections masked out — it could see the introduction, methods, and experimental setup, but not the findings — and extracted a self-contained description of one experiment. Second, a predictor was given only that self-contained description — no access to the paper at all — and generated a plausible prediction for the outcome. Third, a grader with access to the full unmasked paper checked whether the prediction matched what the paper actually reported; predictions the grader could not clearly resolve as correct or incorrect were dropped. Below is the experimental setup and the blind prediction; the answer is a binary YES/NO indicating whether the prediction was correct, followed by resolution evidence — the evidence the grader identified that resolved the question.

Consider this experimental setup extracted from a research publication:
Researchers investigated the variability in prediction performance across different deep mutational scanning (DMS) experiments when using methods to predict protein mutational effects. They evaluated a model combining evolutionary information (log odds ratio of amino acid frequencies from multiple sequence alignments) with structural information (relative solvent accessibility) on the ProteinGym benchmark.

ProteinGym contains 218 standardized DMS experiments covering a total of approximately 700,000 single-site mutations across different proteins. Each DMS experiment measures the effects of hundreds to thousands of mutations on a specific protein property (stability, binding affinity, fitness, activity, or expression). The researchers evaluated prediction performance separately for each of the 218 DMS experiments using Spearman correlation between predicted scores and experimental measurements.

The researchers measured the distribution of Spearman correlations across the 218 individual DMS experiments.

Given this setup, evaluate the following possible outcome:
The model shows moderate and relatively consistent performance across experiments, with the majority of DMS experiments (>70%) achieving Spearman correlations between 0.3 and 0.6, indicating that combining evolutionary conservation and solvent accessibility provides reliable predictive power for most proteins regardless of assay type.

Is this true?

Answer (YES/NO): NO